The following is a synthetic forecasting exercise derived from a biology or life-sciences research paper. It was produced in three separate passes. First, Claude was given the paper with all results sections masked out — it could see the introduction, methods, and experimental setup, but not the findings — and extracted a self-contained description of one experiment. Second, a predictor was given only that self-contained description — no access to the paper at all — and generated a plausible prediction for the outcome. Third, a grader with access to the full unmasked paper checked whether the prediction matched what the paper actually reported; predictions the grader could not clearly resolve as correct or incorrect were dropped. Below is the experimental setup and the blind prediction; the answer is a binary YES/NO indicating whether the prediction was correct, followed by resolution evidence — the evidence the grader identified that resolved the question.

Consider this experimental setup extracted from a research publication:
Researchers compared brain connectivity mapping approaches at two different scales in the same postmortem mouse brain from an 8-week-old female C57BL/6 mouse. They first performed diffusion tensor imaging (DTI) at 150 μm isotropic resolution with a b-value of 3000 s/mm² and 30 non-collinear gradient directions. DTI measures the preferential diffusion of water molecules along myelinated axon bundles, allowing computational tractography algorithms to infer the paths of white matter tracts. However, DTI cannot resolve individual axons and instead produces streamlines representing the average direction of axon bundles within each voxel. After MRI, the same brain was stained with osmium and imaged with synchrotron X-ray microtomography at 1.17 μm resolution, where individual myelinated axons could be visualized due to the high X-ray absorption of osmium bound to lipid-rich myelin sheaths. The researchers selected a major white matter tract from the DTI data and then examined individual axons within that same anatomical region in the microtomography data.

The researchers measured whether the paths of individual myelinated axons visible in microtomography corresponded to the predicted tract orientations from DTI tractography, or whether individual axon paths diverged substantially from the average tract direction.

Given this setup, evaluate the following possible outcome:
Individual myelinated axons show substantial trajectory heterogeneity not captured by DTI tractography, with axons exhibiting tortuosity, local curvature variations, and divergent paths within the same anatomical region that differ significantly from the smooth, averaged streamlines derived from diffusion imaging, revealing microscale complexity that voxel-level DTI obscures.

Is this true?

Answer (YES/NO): NO